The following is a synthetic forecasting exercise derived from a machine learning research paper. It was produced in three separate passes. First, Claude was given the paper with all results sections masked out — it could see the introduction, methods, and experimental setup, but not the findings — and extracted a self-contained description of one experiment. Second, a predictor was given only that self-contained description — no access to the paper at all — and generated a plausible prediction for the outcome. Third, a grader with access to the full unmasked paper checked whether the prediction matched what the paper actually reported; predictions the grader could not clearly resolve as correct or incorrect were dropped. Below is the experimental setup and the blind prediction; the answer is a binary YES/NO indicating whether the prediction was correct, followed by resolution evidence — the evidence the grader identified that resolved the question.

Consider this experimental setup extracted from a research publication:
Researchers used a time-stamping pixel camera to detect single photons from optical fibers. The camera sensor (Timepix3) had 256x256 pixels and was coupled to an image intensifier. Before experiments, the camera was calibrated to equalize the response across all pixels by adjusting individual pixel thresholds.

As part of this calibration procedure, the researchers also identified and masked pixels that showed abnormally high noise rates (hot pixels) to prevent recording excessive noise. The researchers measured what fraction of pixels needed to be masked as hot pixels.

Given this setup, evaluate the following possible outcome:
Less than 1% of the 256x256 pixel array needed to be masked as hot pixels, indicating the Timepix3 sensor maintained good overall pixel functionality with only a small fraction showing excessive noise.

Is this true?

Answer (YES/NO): YES